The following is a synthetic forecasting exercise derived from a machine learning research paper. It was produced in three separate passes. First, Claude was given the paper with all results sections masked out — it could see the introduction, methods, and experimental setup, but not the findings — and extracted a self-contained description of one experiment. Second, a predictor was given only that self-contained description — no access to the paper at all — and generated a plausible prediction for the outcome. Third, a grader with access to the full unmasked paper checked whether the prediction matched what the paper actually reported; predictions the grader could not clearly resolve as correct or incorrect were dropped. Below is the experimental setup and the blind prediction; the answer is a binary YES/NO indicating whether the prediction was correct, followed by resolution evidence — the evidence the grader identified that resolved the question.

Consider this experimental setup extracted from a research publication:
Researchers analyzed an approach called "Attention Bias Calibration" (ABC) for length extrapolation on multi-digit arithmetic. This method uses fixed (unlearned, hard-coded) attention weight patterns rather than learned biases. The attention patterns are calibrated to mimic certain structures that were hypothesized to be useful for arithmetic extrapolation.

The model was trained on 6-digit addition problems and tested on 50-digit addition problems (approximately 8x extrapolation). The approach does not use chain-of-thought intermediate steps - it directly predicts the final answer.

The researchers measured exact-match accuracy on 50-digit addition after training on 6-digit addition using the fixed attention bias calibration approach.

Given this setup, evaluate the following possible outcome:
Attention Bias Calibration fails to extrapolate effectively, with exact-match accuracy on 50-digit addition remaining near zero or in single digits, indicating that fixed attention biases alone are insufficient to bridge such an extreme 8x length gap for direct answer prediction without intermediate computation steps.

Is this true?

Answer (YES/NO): NO